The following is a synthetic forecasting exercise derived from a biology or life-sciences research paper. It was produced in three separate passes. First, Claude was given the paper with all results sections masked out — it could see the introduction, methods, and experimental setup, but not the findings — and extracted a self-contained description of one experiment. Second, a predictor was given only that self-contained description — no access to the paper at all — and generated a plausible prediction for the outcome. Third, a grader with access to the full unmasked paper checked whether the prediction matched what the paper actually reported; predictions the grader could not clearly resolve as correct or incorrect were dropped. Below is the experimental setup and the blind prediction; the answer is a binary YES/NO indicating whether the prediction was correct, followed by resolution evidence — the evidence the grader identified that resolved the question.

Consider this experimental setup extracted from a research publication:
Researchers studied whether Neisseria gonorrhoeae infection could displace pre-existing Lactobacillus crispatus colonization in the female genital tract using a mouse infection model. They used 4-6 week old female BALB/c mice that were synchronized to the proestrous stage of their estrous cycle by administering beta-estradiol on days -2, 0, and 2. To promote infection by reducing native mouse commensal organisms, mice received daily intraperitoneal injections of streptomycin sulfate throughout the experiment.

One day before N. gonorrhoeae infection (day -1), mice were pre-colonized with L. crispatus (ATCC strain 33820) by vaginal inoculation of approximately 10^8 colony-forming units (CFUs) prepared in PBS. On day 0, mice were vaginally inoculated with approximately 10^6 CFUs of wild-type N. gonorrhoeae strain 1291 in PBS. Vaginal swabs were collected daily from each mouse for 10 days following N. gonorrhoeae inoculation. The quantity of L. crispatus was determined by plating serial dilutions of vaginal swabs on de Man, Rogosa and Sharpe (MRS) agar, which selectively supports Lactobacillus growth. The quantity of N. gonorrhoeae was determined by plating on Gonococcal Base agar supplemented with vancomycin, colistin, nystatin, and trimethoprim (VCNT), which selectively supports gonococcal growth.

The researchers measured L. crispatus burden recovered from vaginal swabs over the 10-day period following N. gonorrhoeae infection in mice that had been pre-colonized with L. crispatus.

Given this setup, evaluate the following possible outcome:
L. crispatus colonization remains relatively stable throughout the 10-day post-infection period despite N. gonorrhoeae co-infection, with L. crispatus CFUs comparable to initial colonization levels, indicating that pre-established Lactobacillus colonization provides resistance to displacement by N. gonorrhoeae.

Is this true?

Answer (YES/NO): YES